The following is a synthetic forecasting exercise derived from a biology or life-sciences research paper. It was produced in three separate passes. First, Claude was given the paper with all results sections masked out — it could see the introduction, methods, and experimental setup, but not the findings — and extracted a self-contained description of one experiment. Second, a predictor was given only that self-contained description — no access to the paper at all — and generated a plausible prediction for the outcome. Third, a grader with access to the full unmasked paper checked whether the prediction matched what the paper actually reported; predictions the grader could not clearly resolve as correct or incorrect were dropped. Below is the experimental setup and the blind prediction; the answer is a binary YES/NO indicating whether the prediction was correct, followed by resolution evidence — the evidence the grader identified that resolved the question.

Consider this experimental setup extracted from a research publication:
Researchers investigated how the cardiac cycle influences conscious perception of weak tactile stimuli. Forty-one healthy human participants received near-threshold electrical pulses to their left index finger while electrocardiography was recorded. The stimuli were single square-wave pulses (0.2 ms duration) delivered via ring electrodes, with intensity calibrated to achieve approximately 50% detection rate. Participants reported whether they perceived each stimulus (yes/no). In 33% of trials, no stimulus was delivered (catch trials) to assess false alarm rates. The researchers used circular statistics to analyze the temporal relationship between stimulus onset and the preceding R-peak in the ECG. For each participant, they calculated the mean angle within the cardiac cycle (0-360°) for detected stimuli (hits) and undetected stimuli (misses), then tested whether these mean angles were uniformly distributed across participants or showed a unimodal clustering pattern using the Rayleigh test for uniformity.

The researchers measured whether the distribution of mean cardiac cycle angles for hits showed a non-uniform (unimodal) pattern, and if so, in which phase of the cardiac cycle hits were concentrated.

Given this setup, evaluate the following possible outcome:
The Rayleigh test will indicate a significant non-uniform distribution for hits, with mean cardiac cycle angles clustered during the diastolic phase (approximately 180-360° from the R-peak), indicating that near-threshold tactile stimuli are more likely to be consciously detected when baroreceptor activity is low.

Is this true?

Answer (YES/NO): YES